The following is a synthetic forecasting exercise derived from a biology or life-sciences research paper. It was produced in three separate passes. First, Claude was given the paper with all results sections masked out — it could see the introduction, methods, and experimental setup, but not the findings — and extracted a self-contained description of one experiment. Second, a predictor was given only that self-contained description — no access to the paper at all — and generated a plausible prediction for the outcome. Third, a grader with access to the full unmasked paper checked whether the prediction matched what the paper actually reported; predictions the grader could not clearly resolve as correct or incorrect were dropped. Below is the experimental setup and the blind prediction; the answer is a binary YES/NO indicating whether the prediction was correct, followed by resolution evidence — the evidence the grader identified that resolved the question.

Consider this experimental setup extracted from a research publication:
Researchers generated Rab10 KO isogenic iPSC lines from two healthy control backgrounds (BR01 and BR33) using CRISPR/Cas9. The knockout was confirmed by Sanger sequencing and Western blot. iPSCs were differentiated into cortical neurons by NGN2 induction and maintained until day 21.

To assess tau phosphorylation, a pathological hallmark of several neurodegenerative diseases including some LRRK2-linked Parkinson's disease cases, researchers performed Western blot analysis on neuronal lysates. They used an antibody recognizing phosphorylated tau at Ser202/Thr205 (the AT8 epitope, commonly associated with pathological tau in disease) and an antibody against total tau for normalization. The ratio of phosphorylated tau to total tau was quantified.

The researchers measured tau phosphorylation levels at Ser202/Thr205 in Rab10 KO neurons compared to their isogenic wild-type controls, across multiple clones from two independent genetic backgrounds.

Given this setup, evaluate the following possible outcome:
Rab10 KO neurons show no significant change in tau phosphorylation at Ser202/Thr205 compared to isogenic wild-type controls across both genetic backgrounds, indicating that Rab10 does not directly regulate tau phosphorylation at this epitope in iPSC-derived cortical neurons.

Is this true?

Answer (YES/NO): NO